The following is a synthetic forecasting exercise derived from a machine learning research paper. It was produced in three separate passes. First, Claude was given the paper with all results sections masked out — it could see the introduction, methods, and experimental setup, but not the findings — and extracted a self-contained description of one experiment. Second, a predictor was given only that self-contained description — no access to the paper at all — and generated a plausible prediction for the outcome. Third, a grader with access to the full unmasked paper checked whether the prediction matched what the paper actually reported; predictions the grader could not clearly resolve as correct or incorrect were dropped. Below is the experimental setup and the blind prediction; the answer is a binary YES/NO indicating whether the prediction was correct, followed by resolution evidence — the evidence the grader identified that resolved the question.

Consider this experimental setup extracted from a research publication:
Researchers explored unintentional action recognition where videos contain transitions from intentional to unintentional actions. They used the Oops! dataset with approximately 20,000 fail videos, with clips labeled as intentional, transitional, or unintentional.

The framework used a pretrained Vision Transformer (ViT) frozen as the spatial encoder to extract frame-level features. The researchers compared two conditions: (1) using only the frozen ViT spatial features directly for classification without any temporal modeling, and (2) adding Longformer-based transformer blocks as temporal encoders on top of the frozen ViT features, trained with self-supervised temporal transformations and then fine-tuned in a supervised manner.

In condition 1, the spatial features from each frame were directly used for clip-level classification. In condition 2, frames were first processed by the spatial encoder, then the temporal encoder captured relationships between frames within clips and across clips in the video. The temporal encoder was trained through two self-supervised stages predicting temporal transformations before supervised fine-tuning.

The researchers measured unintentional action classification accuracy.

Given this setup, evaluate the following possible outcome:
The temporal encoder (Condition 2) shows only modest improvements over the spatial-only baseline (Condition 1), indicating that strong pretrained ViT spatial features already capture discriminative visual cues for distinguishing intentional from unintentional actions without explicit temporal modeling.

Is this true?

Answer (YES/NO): NO